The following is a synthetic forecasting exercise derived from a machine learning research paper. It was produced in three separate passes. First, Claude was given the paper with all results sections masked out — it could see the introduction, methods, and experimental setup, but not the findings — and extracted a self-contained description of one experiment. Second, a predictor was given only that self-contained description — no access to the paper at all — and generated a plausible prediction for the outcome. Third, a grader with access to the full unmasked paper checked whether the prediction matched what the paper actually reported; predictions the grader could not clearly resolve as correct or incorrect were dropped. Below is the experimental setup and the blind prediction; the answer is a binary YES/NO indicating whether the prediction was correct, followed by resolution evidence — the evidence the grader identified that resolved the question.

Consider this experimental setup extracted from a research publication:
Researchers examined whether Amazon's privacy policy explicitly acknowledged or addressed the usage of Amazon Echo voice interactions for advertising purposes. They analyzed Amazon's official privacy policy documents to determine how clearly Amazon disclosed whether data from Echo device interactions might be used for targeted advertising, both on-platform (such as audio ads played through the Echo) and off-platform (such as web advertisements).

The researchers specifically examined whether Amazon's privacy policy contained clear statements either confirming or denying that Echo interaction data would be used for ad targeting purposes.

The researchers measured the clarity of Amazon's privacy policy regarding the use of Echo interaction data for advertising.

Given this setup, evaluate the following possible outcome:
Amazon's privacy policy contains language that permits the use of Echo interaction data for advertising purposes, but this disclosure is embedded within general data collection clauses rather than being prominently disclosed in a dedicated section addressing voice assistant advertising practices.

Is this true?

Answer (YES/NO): NO